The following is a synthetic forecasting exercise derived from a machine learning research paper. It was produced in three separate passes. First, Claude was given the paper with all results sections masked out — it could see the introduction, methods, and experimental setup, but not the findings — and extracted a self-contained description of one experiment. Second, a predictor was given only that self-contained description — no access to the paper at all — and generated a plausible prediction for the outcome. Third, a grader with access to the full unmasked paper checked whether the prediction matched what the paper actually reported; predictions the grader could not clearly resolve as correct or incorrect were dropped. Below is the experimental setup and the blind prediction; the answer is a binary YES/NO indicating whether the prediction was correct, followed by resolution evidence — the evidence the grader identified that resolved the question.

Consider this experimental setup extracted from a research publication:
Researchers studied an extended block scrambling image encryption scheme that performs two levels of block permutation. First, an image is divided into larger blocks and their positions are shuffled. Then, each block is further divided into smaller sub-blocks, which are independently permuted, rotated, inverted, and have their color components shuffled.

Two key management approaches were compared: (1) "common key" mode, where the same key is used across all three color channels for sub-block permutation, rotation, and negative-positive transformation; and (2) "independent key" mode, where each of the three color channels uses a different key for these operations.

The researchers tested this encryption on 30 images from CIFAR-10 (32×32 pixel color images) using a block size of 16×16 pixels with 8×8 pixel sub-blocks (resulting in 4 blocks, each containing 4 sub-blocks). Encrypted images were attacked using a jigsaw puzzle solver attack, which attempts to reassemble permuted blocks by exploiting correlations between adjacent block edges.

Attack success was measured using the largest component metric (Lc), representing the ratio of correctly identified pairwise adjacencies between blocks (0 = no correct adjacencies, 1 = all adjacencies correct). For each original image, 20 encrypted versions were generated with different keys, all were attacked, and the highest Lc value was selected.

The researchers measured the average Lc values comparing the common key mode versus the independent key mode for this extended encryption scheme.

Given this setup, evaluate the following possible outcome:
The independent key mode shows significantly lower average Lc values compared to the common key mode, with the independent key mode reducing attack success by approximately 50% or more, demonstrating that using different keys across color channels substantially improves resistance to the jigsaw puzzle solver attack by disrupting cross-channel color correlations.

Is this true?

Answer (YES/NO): YES